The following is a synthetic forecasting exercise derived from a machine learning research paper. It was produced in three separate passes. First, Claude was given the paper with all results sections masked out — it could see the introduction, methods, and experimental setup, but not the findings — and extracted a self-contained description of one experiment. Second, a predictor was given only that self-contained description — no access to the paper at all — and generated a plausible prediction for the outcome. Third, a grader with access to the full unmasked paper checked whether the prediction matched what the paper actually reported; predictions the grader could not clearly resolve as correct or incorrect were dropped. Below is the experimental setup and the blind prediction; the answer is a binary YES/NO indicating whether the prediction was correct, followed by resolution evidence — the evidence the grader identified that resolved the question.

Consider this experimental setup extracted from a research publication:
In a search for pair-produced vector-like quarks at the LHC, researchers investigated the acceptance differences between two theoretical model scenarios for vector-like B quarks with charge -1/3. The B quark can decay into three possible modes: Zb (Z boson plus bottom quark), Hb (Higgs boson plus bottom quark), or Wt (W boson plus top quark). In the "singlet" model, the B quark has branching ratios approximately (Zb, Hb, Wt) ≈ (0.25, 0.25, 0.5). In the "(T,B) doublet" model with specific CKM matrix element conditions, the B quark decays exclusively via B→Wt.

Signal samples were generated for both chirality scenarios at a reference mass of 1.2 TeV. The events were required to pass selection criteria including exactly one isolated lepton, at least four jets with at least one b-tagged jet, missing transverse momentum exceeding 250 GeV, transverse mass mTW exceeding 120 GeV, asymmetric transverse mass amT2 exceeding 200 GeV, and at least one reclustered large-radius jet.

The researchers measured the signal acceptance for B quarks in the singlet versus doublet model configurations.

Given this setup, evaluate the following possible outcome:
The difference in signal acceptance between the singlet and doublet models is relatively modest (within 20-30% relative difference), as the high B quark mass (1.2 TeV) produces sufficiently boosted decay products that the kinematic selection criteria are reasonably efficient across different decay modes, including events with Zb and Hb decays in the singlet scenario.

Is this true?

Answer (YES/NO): YES